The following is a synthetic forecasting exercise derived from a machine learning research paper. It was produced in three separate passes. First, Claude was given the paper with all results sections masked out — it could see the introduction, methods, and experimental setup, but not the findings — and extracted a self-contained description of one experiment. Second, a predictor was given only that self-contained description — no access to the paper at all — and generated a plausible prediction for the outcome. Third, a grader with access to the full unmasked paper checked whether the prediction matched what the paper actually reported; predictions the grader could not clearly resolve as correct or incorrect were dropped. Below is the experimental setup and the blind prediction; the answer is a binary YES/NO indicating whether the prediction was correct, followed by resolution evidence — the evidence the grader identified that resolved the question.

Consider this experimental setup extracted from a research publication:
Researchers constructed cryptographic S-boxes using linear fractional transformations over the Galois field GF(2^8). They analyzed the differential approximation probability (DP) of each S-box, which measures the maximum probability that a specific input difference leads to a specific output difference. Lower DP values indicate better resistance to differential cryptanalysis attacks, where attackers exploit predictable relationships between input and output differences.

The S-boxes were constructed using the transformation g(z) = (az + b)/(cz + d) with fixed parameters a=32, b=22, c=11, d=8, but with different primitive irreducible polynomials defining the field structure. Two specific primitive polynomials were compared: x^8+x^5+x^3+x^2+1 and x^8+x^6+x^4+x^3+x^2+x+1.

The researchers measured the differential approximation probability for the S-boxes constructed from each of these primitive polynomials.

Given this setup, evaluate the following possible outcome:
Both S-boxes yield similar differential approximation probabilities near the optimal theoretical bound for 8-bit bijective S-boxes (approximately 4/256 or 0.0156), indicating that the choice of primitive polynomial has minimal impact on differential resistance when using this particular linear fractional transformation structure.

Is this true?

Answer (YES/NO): NO